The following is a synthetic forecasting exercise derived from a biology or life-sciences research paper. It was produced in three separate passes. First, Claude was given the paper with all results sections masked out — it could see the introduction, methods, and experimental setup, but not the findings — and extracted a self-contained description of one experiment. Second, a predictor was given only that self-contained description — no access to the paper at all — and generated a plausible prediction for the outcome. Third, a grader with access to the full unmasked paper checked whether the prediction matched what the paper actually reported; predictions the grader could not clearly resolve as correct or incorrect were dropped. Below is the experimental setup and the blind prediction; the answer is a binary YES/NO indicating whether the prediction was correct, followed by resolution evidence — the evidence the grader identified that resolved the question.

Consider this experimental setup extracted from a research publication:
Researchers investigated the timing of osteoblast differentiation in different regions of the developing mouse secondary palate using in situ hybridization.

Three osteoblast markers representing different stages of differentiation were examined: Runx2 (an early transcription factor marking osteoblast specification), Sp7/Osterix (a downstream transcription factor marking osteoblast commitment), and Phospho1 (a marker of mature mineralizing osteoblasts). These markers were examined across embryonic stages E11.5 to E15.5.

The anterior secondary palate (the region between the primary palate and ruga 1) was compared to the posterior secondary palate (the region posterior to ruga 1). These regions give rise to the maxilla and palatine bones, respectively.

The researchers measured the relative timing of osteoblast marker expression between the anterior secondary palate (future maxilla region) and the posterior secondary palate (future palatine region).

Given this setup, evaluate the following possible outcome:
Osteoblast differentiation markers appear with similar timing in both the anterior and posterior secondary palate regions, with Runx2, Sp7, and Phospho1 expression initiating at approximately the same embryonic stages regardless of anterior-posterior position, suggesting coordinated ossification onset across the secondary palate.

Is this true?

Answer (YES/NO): NO